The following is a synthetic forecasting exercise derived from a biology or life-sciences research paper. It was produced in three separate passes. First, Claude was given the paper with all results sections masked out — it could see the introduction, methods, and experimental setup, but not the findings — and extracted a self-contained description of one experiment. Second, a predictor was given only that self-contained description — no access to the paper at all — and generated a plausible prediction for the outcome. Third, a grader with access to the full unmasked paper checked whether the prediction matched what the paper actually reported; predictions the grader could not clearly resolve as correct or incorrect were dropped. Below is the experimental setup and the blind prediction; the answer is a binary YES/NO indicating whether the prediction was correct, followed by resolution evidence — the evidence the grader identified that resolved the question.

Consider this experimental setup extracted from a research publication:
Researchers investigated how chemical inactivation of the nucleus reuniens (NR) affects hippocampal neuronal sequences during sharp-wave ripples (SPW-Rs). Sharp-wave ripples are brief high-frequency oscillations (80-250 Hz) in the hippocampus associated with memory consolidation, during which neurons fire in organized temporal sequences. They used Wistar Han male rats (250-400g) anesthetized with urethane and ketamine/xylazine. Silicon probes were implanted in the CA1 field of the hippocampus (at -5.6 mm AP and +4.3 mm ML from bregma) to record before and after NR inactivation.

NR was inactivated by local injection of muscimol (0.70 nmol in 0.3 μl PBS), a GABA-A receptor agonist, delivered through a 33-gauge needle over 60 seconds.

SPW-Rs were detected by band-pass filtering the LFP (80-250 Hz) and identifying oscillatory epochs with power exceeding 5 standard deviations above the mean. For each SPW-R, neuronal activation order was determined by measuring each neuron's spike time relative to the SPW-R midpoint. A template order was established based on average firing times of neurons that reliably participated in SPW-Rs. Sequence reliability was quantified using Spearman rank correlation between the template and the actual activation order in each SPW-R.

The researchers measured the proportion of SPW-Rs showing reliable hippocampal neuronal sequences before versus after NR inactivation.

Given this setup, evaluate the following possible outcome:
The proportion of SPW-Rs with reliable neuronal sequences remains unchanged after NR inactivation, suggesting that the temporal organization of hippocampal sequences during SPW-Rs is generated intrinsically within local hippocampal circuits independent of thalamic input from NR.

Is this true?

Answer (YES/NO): NO